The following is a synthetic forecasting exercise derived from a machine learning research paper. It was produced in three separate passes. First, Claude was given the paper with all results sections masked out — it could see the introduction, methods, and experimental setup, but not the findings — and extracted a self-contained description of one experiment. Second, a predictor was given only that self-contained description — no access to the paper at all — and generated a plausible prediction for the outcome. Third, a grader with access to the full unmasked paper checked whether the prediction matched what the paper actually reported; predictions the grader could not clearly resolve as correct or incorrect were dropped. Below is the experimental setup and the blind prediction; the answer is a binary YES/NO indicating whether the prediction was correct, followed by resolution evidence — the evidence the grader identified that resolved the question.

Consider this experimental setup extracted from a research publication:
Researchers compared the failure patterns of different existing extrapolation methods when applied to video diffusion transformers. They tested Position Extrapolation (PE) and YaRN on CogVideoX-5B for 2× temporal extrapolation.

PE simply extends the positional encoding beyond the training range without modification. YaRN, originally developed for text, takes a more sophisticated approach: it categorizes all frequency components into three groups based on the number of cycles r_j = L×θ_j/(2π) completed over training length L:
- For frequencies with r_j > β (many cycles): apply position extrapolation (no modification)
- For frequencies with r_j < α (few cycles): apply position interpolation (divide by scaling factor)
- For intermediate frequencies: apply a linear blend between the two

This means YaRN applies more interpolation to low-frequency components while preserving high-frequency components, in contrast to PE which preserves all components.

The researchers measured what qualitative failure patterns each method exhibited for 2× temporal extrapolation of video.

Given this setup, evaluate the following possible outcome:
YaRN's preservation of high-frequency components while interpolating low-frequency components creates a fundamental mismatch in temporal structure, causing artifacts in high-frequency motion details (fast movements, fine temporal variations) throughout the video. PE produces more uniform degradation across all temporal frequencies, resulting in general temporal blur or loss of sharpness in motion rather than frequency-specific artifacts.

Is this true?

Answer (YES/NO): NO